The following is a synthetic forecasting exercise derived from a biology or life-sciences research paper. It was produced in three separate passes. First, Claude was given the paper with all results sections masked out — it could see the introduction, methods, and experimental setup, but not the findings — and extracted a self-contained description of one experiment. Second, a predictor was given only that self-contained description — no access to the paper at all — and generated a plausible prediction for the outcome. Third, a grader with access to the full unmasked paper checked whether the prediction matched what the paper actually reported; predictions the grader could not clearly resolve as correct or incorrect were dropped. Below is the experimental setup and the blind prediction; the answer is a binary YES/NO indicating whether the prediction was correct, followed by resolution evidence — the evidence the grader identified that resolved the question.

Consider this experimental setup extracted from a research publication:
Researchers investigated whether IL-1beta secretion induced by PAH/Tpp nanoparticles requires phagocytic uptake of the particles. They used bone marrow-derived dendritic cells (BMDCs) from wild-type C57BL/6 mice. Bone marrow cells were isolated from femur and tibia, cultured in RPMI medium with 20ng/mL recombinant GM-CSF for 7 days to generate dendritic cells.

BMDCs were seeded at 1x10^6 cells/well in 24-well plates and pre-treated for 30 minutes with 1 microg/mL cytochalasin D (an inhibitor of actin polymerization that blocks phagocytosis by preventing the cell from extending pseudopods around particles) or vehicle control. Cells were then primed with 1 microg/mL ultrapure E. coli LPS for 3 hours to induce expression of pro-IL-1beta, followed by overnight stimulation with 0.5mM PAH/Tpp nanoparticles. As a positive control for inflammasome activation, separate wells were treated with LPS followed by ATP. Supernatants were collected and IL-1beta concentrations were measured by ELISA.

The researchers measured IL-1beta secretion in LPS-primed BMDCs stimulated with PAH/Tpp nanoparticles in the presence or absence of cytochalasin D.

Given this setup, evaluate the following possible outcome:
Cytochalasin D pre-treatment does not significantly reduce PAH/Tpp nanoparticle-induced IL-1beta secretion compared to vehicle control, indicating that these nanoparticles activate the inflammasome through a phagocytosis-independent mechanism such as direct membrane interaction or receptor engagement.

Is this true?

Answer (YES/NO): NO